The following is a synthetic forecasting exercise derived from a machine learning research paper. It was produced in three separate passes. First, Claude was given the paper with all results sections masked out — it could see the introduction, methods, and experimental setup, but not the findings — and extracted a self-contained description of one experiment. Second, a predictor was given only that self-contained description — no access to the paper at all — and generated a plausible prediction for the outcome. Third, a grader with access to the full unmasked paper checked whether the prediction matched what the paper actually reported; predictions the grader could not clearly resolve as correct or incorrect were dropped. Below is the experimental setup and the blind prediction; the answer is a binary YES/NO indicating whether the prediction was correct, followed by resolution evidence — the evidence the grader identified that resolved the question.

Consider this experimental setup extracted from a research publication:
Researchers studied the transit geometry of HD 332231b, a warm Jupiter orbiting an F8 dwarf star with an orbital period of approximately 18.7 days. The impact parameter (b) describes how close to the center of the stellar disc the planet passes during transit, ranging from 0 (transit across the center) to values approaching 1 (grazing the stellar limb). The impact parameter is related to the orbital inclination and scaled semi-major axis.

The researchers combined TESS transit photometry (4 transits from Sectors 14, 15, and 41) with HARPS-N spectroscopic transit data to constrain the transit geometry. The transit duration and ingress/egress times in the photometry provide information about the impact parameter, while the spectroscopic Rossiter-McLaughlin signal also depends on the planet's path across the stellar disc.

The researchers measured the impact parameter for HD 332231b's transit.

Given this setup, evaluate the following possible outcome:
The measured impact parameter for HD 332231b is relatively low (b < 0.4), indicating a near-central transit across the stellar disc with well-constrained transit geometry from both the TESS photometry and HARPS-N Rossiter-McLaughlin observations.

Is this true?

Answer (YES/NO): YES